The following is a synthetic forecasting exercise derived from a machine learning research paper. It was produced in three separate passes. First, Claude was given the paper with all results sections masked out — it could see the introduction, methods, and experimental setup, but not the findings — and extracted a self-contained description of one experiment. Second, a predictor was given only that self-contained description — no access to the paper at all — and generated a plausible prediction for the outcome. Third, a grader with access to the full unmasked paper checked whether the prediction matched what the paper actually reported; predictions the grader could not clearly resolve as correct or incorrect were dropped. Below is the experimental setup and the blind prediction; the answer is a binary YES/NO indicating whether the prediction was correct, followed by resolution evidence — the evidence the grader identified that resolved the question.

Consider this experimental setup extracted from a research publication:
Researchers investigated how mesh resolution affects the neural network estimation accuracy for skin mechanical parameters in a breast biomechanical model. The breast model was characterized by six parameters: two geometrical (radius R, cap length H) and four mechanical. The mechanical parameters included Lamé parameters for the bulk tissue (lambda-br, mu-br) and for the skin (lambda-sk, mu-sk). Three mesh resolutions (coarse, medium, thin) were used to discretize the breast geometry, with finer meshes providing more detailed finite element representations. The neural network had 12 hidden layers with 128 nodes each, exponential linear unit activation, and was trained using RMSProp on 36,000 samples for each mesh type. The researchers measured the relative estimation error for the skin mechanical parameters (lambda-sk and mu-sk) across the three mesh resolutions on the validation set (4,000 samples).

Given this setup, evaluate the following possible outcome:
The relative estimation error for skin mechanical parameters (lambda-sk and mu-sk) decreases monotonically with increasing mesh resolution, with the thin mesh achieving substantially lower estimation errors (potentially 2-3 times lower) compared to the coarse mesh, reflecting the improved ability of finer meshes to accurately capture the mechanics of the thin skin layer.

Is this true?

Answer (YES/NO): NO